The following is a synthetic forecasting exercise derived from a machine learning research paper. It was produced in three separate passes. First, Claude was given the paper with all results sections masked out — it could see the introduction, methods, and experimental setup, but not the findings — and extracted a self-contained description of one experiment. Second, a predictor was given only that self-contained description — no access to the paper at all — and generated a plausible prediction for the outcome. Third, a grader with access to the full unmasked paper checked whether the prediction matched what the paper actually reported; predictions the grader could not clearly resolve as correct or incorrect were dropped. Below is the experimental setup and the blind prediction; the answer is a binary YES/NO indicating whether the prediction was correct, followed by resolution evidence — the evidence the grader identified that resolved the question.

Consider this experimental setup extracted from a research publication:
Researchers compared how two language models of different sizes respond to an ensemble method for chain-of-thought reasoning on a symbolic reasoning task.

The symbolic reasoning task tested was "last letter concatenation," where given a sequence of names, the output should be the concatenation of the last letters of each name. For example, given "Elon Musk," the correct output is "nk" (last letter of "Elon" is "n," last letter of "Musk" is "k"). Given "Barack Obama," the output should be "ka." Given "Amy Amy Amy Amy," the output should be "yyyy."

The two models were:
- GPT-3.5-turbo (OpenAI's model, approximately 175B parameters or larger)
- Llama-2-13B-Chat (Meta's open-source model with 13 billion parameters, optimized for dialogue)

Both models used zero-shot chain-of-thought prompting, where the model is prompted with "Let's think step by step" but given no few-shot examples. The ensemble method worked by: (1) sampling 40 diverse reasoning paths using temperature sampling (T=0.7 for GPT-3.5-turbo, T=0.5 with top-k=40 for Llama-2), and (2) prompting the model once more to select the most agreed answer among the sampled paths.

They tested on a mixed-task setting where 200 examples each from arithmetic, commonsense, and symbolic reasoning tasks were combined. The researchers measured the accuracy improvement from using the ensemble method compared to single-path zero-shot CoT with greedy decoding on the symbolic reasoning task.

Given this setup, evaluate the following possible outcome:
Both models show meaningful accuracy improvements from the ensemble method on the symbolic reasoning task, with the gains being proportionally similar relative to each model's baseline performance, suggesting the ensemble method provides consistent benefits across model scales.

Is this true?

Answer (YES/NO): NO